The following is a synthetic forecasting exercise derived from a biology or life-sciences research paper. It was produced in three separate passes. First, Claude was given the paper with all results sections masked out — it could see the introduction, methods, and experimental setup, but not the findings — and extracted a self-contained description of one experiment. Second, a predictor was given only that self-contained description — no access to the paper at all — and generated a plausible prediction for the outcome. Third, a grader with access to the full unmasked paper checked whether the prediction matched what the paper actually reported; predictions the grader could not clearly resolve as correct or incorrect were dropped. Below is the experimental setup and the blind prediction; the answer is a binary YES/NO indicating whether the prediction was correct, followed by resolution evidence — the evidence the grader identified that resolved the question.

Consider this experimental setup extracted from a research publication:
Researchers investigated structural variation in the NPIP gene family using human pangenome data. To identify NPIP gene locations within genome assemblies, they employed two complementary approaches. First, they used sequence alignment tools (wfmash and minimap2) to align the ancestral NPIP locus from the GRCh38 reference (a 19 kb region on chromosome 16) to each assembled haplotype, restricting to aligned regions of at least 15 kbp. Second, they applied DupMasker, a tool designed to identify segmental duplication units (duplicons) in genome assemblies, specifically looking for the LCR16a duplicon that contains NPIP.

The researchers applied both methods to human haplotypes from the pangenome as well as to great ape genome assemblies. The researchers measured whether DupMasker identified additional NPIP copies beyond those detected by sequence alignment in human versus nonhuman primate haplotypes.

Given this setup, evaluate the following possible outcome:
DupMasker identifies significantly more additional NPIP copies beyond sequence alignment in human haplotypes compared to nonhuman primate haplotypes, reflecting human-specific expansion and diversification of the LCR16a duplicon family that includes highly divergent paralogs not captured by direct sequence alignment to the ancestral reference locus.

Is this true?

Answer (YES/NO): NO